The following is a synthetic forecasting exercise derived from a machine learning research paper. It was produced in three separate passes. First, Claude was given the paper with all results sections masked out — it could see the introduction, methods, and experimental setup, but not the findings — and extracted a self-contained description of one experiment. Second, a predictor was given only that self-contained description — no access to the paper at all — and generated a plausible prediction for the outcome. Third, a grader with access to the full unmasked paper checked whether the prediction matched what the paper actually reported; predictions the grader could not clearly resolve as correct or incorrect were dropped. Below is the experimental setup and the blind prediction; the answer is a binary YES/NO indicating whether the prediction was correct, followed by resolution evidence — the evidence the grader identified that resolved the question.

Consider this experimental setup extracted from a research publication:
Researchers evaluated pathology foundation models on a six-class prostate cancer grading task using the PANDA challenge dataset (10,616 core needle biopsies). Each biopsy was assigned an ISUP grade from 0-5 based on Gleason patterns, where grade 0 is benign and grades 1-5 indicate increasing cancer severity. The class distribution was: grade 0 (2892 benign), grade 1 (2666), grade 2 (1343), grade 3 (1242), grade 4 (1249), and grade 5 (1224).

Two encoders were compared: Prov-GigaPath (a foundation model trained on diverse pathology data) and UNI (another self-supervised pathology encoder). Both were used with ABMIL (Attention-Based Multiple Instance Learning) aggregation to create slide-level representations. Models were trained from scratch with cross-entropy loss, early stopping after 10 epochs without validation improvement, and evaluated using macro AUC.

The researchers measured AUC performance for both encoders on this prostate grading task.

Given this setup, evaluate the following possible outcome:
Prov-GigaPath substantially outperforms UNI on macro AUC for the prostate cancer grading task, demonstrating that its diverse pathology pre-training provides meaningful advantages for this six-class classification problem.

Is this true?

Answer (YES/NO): NO